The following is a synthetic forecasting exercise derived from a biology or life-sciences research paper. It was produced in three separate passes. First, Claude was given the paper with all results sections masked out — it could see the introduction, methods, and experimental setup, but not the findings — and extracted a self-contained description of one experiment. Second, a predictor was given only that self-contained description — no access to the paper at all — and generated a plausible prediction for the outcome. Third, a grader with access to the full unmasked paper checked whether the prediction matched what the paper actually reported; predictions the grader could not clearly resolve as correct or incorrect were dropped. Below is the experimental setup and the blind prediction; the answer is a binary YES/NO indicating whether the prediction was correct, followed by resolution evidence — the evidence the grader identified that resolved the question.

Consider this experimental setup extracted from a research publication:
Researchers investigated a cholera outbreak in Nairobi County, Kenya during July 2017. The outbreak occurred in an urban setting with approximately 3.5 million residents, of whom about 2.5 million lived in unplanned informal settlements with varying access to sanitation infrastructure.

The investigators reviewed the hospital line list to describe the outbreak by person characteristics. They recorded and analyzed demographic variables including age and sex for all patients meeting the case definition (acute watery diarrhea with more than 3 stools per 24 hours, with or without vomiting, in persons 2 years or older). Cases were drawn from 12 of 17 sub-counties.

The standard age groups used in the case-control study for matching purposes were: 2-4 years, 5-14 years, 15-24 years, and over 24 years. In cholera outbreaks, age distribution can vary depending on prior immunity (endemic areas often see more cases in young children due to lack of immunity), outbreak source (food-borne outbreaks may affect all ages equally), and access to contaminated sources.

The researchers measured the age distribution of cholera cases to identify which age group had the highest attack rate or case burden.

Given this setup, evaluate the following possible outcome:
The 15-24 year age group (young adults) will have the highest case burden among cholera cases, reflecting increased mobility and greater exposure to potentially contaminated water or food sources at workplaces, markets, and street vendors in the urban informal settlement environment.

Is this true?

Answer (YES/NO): NO